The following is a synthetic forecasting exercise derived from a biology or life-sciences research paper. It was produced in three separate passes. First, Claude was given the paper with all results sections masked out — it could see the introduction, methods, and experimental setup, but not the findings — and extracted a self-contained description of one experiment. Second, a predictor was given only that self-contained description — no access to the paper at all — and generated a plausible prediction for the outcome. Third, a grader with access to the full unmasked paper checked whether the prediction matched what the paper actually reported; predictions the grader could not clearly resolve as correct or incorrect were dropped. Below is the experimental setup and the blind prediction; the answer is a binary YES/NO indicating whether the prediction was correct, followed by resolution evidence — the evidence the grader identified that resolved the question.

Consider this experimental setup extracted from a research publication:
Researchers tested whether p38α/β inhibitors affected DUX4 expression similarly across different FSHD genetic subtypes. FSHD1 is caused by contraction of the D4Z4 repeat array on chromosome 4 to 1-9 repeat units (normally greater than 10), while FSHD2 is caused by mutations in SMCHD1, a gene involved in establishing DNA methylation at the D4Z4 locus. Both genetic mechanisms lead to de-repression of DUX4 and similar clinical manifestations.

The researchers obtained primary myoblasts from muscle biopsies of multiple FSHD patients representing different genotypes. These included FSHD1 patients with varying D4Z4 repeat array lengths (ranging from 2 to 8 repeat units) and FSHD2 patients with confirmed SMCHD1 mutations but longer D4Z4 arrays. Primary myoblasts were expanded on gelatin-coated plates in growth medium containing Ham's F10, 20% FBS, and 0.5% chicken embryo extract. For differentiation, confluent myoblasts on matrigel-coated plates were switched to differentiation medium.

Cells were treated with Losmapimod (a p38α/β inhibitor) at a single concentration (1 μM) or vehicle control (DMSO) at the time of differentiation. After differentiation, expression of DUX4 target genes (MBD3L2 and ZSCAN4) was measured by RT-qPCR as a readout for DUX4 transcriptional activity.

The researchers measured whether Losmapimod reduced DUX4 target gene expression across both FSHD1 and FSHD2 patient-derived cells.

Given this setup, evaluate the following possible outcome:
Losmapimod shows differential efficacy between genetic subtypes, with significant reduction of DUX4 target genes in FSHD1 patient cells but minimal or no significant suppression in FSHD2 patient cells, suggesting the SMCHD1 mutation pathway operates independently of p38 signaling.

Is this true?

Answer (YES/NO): NO